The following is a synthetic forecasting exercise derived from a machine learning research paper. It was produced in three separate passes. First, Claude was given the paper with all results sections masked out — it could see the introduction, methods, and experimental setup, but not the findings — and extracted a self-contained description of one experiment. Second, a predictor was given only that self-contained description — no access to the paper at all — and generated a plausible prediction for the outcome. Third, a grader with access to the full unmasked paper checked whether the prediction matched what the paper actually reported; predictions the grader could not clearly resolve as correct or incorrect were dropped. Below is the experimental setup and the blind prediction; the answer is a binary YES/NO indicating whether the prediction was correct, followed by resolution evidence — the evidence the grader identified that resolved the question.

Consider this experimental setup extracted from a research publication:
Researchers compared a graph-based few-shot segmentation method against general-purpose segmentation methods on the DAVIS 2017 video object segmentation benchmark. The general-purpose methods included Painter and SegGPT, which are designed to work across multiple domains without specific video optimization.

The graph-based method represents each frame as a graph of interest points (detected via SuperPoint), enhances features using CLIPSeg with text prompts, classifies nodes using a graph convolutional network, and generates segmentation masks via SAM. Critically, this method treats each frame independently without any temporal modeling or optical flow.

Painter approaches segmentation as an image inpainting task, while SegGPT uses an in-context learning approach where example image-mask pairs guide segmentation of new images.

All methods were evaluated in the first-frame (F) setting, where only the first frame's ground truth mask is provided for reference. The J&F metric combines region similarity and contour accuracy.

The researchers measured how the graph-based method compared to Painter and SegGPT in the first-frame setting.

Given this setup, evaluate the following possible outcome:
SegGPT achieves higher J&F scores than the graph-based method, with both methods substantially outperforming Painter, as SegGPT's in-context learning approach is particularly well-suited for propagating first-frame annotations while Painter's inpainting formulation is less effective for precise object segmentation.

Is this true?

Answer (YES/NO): YES